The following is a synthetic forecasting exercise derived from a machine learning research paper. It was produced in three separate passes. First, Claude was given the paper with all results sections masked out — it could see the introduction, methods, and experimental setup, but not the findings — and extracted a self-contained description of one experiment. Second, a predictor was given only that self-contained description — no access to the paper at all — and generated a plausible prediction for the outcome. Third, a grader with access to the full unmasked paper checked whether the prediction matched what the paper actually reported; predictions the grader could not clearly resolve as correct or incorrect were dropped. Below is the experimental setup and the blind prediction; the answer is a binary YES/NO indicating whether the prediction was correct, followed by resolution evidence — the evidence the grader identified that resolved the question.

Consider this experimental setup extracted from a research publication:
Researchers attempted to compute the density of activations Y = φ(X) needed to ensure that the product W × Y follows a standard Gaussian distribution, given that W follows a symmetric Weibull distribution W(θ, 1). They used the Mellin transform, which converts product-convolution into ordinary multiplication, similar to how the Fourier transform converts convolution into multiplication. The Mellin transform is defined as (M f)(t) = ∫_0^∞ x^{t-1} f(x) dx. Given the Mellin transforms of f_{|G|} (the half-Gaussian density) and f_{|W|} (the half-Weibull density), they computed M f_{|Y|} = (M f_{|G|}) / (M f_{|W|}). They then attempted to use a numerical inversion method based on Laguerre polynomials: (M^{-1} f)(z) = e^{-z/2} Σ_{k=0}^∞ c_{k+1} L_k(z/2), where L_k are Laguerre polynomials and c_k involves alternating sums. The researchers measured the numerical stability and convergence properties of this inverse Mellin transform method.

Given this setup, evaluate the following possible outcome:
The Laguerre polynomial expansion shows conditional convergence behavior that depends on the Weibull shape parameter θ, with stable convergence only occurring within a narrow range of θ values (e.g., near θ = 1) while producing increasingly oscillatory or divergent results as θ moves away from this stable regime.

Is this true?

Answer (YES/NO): NO